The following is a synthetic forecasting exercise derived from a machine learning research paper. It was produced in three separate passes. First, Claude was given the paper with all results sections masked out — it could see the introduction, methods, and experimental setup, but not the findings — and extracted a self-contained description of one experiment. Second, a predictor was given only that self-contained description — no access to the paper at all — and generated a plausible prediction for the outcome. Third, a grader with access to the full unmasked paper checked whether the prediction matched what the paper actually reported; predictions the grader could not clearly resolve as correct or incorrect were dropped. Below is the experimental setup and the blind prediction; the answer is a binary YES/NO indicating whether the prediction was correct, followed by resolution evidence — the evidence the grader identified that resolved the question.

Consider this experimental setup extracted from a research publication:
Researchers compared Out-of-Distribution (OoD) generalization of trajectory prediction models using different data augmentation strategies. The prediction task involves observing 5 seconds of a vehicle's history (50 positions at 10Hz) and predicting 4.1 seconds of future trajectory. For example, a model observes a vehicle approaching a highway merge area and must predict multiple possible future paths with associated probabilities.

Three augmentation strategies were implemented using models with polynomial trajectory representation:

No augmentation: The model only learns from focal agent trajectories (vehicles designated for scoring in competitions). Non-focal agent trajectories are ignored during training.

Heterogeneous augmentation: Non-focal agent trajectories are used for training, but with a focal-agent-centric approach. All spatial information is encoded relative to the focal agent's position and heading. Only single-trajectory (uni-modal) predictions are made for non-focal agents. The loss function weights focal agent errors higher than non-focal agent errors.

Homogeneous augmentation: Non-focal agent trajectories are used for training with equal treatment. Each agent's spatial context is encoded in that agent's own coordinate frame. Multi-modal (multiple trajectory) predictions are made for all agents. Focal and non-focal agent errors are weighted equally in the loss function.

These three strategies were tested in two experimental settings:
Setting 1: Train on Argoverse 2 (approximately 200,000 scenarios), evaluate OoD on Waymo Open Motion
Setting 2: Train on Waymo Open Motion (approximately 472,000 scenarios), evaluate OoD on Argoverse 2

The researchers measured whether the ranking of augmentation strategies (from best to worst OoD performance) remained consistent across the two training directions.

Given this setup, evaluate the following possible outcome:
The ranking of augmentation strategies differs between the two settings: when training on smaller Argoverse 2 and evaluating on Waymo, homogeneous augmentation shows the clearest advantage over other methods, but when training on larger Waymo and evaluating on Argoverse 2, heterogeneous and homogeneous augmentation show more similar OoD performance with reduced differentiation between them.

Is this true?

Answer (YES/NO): NO